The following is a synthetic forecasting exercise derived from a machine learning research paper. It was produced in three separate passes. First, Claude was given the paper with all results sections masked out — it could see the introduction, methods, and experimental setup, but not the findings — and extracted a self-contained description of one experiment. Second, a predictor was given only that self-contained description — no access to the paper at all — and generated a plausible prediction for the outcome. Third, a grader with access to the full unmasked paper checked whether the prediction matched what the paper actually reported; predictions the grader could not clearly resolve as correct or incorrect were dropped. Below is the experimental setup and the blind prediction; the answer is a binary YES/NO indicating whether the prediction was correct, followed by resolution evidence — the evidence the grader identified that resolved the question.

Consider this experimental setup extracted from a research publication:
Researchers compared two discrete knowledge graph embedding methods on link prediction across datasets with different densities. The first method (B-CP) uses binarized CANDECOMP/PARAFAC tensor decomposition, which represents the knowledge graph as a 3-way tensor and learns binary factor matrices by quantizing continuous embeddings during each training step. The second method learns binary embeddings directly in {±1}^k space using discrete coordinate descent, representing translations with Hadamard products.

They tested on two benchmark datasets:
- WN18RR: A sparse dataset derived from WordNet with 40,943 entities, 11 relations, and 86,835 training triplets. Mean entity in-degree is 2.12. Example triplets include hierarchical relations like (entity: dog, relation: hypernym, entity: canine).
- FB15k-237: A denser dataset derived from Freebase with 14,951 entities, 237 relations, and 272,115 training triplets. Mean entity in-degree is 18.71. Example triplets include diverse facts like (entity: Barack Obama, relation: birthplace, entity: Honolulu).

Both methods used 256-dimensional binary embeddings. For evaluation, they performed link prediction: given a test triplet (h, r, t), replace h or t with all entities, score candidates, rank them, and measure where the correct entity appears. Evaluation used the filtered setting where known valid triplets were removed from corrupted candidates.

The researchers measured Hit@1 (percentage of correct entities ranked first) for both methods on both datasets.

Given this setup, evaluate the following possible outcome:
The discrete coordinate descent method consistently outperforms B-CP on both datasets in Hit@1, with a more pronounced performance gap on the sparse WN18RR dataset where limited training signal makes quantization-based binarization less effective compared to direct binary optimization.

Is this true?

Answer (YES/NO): NO